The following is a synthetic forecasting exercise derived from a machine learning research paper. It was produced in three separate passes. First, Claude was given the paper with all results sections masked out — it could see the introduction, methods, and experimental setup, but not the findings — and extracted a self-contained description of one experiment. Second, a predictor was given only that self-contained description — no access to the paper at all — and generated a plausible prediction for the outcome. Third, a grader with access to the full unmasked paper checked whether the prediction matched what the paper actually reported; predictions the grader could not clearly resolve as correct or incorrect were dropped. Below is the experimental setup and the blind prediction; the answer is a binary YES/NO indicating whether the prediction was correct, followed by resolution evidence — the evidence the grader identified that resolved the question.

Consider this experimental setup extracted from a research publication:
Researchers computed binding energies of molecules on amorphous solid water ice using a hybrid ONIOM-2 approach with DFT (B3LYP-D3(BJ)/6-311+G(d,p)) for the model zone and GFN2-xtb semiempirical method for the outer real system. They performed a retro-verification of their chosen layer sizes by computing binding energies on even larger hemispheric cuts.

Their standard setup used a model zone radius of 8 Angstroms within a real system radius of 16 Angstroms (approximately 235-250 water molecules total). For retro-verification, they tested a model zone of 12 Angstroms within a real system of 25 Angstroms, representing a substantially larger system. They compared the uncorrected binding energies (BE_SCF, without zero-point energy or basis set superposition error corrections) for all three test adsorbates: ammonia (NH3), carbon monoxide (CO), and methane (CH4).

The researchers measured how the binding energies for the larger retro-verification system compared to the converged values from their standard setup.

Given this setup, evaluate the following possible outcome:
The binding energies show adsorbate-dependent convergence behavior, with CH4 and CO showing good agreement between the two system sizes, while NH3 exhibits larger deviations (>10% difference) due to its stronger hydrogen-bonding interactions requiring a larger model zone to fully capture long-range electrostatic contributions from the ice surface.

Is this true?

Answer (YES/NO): NO